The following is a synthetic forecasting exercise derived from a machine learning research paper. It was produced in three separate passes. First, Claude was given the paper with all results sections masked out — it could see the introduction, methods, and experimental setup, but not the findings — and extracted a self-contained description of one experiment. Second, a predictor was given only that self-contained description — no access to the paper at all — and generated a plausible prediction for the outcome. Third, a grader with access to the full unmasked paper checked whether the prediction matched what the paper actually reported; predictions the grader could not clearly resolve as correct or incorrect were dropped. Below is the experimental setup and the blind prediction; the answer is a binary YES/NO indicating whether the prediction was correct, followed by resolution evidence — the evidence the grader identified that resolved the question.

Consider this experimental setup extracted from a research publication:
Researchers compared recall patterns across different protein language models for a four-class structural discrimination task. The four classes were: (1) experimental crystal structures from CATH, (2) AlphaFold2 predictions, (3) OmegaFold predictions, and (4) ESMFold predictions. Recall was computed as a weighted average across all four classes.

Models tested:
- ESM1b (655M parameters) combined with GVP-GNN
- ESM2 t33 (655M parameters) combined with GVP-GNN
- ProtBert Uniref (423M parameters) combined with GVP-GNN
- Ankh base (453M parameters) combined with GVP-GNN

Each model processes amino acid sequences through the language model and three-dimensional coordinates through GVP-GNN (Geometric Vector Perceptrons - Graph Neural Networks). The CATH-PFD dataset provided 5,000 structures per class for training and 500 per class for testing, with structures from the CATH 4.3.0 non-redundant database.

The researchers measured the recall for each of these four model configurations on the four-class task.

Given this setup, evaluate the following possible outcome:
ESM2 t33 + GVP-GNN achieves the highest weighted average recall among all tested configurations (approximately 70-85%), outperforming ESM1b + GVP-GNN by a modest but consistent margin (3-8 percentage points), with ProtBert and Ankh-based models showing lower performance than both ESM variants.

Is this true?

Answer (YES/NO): NO